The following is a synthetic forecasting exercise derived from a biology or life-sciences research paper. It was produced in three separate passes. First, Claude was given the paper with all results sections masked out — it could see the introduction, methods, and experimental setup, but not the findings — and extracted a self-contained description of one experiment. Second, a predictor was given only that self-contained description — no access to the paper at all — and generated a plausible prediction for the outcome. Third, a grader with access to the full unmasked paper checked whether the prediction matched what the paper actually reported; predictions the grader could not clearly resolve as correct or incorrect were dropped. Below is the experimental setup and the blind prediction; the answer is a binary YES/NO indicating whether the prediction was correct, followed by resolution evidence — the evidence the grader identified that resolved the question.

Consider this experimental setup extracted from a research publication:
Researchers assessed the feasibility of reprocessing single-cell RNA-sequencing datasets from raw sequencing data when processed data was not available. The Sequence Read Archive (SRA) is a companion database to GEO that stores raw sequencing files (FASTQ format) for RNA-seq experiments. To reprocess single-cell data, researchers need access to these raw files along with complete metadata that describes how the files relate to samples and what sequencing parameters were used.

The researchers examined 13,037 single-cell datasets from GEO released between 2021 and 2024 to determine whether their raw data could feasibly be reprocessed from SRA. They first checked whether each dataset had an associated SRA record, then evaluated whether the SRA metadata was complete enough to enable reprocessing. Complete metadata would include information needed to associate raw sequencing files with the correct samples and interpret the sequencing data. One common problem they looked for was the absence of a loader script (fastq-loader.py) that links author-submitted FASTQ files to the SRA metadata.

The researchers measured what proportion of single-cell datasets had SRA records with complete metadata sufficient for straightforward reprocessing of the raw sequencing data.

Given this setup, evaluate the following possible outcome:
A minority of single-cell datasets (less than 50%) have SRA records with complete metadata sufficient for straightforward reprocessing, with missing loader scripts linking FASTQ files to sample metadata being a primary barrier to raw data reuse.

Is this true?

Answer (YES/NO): YES